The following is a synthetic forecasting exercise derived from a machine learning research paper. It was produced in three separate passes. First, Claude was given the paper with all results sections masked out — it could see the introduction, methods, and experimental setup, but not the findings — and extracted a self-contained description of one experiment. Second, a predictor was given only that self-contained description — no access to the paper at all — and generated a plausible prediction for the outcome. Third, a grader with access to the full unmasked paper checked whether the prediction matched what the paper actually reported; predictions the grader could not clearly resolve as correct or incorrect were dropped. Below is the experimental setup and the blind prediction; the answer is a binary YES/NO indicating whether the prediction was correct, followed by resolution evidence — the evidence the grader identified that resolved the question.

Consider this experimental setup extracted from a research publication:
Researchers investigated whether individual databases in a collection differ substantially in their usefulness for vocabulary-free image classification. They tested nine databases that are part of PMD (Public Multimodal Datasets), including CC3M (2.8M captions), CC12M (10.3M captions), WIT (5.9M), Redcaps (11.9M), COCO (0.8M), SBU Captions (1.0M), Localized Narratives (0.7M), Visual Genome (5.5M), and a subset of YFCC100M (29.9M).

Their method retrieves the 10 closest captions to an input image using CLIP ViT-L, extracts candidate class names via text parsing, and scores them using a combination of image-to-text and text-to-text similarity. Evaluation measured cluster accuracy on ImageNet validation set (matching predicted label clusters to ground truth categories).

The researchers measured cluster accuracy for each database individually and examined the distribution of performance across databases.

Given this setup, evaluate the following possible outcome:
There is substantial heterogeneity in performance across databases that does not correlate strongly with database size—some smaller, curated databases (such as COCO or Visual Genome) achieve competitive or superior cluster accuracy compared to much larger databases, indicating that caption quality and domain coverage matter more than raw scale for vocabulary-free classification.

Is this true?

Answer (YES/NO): NO